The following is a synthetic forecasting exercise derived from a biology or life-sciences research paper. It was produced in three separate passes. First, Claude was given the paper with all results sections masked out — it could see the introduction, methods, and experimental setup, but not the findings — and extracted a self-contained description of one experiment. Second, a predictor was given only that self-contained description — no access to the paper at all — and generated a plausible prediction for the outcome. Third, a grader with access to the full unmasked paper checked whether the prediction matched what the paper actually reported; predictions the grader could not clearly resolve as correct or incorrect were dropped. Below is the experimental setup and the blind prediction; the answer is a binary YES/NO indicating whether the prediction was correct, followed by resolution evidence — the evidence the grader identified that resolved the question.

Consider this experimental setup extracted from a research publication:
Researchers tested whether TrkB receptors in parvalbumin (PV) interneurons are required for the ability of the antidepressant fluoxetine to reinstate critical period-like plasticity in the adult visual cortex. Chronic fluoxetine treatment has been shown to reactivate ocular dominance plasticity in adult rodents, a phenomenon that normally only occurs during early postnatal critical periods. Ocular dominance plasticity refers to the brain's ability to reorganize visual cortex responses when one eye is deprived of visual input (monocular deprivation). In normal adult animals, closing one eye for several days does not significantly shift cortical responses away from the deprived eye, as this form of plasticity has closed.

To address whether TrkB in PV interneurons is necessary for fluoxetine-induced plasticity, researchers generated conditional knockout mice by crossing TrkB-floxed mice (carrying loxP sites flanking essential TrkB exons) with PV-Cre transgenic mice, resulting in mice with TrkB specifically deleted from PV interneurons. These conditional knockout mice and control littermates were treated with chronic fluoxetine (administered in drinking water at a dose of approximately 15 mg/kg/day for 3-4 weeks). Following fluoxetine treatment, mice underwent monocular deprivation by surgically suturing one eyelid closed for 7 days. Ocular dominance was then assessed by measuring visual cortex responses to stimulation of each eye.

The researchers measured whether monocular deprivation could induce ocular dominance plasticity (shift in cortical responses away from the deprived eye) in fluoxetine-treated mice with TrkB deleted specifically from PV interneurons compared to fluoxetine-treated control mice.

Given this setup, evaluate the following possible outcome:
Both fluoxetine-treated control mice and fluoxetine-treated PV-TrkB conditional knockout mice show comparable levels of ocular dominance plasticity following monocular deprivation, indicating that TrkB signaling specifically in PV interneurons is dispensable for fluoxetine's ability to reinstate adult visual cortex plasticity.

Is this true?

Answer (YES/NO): NO